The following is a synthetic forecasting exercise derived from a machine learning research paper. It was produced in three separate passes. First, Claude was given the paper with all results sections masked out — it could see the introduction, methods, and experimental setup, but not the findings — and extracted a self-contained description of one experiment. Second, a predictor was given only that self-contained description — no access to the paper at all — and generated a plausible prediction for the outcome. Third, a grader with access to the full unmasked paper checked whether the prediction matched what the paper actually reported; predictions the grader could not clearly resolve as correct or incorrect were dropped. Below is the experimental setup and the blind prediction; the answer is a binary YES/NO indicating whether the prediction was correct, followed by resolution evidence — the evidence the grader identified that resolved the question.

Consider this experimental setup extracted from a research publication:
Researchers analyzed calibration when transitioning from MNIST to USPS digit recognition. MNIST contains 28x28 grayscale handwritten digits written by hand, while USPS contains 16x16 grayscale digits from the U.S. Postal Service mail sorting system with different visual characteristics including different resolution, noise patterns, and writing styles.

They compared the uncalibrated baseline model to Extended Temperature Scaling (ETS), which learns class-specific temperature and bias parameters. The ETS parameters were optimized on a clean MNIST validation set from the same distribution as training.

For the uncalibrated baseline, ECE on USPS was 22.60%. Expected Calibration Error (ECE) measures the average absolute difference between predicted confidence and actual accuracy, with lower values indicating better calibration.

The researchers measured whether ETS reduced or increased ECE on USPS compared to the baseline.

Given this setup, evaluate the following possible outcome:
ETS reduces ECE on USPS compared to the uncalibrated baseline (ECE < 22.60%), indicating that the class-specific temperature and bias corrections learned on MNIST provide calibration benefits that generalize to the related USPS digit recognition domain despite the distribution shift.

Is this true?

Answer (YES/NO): NO